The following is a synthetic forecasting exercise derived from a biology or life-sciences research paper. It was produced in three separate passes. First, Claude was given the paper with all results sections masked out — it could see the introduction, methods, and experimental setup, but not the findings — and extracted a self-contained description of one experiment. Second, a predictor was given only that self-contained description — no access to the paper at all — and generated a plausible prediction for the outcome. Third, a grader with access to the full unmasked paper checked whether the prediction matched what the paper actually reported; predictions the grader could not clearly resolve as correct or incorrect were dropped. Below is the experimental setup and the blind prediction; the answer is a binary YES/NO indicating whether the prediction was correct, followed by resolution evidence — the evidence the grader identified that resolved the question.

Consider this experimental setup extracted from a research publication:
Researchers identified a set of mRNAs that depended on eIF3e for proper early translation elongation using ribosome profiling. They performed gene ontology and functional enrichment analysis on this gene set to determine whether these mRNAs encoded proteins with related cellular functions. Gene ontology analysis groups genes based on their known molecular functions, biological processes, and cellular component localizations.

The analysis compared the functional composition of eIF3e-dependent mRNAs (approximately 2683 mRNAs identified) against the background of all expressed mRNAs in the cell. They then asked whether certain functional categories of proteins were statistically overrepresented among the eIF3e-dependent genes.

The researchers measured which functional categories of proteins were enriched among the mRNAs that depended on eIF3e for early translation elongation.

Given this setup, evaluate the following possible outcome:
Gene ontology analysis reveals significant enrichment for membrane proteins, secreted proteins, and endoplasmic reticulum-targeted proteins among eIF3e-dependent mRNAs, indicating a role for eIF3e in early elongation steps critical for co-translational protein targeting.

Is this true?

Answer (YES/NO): YES